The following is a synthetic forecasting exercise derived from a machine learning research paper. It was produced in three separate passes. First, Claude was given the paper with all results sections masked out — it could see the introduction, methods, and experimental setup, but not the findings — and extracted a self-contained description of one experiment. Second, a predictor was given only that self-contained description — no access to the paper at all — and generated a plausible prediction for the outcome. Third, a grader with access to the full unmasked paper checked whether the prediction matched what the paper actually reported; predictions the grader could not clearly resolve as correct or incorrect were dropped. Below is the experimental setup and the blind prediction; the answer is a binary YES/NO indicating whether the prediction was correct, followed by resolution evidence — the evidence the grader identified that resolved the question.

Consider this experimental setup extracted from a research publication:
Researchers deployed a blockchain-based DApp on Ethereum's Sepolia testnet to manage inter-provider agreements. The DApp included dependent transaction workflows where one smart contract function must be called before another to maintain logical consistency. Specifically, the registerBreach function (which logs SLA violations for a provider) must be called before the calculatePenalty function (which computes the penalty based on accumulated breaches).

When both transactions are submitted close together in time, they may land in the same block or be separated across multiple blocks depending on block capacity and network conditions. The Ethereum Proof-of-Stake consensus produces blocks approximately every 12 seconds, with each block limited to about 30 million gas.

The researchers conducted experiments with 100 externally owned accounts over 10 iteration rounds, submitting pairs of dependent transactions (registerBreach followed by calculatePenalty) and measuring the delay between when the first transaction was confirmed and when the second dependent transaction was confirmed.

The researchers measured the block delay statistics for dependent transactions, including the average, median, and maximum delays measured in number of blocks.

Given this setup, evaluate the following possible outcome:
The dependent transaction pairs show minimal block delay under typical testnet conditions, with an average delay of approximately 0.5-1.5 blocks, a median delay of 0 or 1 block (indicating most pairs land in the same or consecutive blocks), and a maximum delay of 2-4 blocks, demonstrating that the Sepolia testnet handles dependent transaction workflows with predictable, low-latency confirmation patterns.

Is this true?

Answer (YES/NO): NO